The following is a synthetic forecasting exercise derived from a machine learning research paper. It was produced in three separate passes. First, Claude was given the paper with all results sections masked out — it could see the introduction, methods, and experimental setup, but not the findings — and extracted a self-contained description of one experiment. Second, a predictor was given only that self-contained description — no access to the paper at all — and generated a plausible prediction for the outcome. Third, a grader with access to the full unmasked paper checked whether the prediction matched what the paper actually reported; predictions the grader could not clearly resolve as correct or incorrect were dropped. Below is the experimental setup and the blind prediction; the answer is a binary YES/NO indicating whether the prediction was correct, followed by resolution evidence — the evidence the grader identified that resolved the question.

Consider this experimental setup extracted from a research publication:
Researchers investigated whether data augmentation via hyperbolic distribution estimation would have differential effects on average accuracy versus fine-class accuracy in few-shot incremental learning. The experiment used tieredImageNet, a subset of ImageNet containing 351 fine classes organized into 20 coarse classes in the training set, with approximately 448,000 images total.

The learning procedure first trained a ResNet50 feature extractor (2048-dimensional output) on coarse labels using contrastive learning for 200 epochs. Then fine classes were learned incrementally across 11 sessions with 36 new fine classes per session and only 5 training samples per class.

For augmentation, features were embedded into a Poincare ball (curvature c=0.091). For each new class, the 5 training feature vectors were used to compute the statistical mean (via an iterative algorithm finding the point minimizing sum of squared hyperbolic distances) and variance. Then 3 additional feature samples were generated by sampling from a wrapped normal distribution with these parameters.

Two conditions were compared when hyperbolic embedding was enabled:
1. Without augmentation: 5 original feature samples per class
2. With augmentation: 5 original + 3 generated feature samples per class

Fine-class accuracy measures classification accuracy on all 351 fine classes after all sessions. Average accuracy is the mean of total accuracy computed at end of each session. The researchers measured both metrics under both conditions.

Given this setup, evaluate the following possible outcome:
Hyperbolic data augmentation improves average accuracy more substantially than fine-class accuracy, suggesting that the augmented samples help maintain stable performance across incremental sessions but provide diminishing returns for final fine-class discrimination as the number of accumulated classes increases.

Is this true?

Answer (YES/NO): YES